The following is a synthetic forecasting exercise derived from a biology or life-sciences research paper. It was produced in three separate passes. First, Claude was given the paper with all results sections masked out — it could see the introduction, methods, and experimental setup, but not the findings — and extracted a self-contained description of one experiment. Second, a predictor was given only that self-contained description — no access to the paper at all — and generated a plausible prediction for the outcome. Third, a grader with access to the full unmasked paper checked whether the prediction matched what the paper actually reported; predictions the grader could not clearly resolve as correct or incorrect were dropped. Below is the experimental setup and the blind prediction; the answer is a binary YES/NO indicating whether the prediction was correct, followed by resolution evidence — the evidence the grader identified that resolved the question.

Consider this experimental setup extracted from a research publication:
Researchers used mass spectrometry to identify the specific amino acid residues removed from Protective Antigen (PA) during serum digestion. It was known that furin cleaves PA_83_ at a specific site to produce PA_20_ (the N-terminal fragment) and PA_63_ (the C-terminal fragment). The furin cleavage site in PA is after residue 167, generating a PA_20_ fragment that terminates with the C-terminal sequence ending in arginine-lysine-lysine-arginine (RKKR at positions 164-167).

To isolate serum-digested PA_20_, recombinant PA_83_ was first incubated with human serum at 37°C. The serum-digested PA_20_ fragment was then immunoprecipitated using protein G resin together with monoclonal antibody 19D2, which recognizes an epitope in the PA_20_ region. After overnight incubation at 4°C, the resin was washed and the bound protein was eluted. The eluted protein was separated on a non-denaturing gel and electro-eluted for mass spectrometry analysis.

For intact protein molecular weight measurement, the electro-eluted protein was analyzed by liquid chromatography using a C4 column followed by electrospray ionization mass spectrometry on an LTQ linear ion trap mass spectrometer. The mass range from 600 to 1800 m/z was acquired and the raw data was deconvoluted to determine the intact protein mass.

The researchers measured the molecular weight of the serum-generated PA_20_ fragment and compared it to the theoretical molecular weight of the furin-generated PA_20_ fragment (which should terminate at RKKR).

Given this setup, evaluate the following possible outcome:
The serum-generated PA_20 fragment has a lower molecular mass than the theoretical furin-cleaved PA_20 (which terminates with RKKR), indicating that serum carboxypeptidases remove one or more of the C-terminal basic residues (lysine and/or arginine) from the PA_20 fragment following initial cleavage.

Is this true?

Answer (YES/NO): YES